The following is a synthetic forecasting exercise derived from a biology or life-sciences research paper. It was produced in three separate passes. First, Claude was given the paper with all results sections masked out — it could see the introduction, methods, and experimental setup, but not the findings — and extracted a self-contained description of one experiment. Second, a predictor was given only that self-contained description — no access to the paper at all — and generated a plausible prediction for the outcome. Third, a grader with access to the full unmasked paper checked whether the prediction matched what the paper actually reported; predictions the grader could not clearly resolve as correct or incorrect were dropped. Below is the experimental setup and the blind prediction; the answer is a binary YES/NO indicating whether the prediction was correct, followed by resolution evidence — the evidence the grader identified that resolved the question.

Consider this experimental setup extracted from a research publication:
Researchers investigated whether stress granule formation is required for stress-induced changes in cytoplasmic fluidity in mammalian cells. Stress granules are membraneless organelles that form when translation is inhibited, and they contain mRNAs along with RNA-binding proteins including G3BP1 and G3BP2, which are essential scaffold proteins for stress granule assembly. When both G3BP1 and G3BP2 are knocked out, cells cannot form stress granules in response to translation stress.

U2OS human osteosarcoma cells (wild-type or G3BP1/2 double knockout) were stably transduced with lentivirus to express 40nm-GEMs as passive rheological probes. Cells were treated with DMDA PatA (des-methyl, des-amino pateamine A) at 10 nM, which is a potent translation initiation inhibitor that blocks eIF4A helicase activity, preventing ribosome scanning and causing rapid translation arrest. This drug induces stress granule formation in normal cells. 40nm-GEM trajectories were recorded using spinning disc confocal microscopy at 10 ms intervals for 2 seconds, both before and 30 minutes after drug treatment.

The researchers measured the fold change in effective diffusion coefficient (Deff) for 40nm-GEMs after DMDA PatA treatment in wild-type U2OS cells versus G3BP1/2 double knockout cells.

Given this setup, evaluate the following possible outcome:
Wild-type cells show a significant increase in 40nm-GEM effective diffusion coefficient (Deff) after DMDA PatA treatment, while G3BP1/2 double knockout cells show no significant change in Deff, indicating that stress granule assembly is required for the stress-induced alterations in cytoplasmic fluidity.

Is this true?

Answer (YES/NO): YES